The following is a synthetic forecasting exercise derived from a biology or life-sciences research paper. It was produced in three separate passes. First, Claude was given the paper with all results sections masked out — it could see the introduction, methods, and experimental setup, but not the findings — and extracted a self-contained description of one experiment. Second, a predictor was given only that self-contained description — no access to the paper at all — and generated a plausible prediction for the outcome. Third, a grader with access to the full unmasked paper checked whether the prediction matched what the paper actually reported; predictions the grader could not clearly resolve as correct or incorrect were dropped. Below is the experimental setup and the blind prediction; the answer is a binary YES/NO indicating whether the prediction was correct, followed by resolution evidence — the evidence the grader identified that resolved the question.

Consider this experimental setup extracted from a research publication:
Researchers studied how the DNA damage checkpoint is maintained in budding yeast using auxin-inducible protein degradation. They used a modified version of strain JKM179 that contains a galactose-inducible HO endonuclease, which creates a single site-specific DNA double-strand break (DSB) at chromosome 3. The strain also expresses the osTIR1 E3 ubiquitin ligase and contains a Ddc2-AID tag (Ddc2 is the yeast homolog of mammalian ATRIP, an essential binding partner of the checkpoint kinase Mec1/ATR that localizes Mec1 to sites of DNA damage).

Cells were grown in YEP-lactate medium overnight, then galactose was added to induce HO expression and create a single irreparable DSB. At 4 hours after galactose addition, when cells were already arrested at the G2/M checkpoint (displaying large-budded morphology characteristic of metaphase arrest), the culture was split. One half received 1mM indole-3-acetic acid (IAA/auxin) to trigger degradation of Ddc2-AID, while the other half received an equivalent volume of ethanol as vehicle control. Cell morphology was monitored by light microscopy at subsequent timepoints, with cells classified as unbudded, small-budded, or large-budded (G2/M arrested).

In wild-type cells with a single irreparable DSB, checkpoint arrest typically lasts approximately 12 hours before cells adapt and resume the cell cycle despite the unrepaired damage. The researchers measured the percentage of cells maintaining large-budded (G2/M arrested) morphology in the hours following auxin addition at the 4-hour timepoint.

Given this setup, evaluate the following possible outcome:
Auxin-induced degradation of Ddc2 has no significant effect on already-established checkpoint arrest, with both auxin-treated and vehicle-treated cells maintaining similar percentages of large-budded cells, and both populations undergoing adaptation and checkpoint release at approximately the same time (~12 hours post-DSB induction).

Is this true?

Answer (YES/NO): NO